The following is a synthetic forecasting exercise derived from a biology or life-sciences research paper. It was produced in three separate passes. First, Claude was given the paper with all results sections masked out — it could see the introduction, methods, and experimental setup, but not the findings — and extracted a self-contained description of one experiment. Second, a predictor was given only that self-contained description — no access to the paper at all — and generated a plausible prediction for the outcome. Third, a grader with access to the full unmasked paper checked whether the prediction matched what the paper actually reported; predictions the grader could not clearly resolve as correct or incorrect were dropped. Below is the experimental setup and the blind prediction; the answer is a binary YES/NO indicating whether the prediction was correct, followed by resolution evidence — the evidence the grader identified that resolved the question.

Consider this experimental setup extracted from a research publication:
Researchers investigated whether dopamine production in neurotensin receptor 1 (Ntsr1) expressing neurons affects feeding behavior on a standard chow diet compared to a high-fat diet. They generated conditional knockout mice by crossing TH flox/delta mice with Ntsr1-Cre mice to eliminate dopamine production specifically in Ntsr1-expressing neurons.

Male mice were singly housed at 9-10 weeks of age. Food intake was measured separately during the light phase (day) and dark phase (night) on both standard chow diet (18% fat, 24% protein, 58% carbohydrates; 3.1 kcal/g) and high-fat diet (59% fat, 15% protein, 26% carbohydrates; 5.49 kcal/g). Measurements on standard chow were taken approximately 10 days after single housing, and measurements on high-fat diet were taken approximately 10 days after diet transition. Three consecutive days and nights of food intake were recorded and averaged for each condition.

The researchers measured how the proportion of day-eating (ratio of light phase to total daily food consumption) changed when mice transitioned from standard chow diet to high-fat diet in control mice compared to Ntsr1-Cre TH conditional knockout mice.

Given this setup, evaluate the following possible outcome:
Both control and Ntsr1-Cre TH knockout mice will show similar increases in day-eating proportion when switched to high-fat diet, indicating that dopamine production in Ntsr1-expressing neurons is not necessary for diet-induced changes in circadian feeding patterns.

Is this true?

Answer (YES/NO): NO